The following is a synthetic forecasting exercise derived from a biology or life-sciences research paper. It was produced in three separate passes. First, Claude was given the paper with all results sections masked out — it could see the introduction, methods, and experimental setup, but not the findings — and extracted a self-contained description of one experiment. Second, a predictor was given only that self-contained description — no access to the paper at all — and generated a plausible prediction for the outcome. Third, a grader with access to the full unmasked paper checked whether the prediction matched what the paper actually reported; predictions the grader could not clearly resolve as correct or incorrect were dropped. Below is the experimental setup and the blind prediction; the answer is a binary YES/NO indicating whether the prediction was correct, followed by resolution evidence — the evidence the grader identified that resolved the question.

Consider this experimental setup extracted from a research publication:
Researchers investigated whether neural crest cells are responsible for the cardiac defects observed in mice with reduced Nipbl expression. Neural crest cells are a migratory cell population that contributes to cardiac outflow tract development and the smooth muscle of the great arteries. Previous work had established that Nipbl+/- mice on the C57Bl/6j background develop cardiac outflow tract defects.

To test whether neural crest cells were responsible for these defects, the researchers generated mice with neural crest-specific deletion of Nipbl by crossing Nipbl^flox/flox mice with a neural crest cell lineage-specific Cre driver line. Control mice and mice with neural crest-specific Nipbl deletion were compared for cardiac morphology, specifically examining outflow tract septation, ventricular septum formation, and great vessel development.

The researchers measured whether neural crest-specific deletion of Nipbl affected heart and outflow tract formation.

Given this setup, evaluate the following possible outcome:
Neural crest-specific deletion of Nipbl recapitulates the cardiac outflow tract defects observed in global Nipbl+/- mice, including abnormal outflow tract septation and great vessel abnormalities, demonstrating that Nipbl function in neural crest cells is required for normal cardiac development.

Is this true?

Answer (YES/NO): NO